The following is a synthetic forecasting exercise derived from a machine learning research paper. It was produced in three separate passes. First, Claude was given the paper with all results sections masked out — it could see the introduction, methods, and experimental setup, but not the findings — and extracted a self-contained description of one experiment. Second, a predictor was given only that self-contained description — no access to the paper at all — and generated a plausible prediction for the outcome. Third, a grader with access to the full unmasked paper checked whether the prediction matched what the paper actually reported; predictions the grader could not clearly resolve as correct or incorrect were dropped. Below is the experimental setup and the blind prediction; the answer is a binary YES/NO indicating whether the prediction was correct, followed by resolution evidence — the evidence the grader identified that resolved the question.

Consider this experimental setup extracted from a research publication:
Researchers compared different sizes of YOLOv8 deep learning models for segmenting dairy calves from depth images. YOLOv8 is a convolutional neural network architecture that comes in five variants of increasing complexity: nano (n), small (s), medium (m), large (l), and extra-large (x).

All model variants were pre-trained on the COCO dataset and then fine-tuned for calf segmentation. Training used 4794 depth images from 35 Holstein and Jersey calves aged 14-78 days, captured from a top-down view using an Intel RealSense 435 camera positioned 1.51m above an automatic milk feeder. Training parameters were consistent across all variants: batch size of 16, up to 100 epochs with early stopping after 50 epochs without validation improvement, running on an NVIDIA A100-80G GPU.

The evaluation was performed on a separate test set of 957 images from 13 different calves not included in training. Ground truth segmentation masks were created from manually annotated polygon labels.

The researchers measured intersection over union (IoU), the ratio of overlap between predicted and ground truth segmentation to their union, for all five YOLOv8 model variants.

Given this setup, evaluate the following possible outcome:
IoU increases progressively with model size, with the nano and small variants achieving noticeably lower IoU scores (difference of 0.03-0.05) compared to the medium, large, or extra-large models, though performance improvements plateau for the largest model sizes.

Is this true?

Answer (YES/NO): NO